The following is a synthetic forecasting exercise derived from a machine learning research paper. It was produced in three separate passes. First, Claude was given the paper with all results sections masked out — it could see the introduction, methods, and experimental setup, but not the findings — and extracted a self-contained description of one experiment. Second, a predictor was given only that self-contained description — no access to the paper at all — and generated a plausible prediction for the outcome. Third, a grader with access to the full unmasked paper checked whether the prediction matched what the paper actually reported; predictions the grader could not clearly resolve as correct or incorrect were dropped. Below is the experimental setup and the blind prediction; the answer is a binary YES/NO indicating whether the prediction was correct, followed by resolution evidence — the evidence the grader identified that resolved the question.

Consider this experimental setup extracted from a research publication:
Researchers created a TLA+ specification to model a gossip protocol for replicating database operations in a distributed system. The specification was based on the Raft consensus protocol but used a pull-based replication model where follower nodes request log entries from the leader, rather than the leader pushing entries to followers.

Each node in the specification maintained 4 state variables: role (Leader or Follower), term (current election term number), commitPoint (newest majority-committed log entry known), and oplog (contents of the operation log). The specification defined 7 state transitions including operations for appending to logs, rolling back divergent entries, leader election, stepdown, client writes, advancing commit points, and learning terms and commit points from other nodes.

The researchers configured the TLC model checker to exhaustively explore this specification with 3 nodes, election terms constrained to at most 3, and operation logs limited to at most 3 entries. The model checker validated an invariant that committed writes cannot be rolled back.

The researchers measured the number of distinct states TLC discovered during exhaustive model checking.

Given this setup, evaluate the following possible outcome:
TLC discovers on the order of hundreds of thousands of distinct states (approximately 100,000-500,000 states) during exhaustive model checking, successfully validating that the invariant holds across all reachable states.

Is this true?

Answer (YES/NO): YES